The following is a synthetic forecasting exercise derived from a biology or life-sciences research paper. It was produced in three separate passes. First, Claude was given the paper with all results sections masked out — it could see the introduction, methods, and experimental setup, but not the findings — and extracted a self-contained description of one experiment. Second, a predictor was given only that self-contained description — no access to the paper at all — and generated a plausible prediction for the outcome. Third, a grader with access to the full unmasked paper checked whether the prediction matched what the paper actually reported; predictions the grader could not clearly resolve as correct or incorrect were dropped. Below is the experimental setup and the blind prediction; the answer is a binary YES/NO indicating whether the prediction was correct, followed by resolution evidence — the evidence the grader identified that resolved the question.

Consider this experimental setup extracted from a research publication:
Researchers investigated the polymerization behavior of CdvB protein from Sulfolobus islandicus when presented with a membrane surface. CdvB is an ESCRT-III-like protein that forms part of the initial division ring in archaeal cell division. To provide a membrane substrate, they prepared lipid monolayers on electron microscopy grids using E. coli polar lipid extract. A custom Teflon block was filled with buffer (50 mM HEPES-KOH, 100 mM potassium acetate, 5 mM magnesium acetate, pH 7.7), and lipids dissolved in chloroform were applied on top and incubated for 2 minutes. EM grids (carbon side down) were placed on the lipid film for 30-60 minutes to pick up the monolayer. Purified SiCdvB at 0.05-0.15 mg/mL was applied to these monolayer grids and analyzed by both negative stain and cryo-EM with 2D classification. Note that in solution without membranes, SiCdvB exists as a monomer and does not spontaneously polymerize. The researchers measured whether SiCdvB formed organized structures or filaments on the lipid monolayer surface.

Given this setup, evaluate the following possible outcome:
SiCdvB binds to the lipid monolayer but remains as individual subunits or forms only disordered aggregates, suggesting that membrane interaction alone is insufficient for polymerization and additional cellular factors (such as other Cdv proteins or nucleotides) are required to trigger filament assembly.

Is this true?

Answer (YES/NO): NO